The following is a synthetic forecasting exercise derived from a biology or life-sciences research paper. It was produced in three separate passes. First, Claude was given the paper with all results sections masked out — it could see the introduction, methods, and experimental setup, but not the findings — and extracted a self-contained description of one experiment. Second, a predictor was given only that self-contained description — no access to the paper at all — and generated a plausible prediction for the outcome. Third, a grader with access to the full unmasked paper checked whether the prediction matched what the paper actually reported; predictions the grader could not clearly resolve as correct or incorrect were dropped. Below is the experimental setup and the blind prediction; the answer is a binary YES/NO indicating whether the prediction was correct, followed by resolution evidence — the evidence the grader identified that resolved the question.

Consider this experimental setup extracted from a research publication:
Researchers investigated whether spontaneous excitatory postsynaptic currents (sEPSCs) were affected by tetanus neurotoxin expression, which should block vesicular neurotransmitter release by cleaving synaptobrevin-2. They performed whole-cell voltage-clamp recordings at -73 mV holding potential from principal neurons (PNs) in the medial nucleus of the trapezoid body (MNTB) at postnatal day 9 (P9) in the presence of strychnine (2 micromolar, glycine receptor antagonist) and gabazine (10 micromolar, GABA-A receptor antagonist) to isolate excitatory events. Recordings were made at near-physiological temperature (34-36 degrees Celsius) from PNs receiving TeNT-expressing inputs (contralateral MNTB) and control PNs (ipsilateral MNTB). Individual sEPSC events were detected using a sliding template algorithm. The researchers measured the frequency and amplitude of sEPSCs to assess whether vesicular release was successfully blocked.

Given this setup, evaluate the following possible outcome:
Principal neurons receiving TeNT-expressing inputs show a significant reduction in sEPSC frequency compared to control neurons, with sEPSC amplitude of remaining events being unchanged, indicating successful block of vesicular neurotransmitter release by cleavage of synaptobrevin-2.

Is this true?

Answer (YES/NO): NO